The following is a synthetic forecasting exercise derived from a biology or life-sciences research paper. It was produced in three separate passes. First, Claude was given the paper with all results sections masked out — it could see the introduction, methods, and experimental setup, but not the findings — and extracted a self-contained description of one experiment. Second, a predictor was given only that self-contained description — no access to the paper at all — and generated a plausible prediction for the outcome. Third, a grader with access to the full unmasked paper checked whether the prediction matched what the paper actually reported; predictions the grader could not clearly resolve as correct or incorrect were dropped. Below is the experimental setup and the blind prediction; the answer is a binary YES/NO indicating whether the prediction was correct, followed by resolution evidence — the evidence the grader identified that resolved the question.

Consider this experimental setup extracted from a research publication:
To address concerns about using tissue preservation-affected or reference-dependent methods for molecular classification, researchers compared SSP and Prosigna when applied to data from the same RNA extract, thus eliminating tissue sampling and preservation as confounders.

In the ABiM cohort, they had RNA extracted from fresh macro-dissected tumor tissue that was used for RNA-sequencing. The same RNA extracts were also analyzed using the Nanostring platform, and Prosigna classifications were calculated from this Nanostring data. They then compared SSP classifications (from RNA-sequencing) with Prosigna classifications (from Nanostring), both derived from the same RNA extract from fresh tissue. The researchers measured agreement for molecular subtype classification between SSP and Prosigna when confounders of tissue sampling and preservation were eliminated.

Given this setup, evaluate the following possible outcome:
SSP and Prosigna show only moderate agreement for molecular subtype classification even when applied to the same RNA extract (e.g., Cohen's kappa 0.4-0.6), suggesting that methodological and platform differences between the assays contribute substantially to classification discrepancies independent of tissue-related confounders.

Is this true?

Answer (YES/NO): NO